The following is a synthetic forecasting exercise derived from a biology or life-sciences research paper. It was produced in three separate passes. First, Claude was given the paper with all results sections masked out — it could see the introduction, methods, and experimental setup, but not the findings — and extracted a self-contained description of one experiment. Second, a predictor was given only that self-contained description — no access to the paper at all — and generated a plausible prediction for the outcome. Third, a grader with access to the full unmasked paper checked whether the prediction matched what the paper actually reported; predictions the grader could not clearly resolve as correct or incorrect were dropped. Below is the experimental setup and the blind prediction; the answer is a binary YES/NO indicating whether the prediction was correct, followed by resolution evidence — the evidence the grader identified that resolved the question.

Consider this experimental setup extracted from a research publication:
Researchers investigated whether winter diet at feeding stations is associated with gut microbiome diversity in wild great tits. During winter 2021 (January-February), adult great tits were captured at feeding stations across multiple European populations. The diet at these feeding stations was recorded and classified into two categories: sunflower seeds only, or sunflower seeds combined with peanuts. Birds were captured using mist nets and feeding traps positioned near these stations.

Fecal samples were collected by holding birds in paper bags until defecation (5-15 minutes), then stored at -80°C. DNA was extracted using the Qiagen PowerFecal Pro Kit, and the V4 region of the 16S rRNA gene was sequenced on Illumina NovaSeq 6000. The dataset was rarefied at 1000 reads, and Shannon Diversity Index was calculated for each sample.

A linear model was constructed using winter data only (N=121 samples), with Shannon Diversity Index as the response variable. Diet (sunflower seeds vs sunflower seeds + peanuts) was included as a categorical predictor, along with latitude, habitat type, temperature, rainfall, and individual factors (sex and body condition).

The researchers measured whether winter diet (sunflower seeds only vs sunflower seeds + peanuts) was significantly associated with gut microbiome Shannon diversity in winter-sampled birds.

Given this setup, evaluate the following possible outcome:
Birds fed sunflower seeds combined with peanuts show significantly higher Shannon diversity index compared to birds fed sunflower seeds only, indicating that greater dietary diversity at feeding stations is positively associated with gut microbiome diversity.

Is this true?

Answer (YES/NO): NO